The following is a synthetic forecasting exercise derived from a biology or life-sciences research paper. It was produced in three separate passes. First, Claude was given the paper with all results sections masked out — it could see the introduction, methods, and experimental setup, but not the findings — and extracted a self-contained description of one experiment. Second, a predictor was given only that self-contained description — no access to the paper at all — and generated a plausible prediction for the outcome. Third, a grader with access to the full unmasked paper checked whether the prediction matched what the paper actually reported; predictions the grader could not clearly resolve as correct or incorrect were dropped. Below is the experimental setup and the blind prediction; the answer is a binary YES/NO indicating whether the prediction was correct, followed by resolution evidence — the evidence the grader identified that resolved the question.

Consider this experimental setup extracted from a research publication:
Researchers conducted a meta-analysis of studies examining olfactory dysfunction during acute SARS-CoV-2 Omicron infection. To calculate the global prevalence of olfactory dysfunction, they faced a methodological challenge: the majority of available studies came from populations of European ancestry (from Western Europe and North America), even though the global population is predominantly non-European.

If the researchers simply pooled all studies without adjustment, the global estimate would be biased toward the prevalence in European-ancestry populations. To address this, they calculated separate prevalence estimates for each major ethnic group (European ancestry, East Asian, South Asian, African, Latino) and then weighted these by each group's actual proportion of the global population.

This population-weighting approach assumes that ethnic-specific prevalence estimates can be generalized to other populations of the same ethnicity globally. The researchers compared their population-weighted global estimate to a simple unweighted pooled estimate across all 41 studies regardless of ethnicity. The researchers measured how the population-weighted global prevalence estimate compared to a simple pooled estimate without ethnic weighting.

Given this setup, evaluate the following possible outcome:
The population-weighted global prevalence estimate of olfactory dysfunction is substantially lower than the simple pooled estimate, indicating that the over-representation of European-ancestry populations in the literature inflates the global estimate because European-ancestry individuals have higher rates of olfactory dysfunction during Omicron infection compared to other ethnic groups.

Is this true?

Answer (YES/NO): YES